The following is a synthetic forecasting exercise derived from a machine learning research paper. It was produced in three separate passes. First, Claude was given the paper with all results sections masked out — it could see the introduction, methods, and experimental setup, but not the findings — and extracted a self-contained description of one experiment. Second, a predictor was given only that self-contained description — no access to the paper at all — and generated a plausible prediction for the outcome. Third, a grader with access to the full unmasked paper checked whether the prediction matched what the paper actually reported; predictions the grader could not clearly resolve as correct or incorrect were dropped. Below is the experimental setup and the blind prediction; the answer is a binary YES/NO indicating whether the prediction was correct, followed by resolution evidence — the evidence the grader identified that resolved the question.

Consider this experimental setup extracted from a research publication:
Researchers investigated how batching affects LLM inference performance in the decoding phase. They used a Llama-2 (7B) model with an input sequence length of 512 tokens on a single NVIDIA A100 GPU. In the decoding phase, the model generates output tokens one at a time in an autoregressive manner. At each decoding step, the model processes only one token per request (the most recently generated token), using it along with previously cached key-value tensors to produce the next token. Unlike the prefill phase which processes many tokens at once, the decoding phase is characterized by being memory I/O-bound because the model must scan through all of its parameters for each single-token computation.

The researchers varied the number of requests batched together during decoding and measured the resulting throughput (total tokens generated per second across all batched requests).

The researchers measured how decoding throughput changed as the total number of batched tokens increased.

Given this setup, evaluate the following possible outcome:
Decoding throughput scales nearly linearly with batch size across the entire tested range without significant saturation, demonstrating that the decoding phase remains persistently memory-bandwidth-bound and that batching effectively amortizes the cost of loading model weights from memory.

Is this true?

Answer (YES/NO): YES